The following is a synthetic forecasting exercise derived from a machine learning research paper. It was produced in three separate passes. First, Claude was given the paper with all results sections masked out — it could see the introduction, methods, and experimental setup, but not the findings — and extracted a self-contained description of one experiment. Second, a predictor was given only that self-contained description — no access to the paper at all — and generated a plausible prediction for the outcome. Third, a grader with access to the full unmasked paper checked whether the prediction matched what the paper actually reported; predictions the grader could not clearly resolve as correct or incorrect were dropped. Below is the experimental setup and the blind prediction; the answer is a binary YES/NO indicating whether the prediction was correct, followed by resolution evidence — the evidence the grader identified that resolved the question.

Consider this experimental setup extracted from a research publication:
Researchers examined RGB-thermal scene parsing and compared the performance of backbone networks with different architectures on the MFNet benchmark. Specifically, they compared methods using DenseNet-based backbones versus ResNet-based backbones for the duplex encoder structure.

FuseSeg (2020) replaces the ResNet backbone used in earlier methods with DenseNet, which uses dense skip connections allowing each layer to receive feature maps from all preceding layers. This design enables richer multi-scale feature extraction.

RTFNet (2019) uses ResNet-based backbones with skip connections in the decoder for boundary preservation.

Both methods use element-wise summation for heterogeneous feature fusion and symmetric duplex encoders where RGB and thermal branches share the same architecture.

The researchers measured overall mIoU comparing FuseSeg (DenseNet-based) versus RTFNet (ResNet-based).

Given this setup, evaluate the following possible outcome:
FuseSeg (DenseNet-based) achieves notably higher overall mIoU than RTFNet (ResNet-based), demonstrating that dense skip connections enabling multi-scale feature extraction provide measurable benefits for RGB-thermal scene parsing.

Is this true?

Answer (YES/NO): NO